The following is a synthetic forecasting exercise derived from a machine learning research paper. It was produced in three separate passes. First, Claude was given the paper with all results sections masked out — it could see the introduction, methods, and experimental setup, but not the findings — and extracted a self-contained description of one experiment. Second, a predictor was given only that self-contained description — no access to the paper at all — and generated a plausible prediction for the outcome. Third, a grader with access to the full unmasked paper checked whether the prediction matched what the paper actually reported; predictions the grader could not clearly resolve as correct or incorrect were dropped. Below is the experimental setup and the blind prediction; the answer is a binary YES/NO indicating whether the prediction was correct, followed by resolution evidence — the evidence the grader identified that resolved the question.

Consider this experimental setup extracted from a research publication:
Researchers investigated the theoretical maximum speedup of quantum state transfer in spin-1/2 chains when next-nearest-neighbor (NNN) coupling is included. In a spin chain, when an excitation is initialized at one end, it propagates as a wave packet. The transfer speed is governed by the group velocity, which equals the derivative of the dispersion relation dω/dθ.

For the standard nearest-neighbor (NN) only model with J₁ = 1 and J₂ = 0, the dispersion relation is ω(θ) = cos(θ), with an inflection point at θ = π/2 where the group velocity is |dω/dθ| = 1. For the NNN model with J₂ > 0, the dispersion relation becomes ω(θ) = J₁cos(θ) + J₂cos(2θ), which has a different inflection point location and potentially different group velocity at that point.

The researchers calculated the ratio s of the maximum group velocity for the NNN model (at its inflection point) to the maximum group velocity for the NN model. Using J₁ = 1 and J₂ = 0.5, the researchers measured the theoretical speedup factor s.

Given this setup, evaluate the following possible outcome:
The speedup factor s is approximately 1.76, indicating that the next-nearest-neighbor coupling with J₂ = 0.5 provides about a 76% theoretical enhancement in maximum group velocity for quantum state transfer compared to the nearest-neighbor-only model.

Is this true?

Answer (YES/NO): YES